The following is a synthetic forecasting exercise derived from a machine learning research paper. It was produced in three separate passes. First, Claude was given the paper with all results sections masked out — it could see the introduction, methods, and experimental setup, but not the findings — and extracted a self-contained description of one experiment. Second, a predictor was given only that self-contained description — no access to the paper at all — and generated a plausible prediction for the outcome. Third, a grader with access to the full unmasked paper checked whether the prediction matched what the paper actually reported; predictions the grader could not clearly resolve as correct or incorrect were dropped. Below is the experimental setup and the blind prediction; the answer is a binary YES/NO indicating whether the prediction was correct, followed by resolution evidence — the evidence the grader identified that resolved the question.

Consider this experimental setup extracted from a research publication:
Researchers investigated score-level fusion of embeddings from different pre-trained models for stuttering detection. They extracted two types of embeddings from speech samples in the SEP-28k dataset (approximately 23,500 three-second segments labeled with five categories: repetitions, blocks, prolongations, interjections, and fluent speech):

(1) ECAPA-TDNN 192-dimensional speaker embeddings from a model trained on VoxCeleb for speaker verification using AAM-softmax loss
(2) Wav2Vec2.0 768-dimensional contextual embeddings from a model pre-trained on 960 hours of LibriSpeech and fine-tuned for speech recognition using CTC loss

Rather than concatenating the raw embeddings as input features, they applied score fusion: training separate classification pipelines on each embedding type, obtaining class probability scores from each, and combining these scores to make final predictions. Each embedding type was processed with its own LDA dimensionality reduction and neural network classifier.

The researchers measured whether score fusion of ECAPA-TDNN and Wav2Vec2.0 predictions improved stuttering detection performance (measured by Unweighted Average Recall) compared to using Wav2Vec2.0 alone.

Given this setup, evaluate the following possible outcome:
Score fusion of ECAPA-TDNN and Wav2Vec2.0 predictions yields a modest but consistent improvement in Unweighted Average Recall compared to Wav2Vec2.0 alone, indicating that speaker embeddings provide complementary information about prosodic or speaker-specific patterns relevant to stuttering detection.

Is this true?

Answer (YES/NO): NO